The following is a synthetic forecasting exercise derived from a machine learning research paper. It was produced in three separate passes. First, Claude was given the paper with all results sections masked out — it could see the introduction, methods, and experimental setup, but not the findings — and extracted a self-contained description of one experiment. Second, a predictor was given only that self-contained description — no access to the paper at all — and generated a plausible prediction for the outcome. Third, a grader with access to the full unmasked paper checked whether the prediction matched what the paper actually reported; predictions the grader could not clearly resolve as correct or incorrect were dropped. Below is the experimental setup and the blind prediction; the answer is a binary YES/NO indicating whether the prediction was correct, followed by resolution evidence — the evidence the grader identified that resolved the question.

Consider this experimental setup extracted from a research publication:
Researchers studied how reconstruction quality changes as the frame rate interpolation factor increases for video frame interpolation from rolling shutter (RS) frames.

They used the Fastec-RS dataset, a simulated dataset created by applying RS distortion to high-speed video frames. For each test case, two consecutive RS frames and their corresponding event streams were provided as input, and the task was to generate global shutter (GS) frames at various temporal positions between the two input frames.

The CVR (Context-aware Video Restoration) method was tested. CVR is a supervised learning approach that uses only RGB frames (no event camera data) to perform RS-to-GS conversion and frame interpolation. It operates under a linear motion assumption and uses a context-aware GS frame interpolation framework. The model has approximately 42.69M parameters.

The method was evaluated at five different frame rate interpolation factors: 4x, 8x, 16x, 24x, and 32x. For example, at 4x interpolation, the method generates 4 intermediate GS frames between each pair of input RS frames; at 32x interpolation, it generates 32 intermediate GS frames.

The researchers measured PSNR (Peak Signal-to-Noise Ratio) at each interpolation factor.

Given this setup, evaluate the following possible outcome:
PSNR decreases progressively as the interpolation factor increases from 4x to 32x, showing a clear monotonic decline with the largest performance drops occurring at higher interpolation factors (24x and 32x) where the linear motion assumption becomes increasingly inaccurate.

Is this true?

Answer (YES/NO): NO